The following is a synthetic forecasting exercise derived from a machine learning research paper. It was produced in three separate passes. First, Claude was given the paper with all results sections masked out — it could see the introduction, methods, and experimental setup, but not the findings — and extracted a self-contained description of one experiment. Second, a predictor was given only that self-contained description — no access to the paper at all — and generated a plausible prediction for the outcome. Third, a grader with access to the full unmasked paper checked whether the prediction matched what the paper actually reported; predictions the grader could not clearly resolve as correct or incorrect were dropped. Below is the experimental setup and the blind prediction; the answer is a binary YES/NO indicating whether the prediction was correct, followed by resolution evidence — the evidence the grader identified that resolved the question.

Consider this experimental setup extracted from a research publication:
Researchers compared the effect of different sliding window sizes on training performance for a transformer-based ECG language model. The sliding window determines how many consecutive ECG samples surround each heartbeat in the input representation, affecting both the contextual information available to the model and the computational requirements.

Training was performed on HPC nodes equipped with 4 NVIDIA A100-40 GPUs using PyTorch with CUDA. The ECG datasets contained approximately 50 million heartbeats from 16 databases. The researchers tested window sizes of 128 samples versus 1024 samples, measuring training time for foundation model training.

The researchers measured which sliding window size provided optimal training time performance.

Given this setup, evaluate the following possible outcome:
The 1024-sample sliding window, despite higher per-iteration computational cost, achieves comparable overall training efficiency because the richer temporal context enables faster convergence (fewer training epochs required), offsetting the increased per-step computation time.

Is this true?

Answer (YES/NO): NO